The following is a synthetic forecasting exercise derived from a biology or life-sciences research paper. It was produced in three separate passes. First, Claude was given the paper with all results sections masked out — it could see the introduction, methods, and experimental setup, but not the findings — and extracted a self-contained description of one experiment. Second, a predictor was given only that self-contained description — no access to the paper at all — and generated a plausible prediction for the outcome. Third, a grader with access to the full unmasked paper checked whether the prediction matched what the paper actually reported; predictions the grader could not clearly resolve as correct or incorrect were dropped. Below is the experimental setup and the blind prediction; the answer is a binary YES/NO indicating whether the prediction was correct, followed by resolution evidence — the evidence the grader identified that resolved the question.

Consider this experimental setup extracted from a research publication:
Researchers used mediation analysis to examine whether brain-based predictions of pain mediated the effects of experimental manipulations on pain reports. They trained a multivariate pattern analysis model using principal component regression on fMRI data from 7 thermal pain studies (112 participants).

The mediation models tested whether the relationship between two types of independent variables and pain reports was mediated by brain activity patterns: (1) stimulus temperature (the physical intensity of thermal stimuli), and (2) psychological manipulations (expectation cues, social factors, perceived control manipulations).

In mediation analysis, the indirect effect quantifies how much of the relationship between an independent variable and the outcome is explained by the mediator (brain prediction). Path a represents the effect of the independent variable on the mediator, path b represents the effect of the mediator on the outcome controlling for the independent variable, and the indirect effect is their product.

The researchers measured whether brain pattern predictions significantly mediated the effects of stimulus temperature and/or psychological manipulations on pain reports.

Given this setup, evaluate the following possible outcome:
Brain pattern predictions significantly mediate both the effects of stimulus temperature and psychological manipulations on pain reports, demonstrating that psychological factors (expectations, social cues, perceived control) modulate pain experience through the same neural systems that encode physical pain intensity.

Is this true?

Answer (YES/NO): NO